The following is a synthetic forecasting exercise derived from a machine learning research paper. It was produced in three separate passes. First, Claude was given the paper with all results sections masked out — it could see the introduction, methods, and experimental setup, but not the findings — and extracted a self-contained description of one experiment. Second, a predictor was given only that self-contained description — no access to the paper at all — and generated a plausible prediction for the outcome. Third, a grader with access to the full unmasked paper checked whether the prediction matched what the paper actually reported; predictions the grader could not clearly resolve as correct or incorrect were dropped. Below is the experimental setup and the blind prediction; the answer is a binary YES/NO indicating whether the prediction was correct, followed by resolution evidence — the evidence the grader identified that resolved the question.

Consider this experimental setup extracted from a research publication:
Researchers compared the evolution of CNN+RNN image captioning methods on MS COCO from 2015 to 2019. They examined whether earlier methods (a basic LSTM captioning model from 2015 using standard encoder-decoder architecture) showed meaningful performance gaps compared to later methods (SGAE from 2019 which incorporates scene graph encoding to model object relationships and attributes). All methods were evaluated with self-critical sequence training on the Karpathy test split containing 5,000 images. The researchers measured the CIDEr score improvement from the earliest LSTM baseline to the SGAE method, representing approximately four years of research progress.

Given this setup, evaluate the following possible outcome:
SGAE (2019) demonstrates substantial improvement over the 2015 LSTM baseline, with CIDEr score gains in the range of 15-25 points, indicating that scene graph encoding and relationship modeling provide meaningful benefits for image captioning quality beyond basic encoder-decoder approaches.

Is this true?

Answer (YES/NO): YES